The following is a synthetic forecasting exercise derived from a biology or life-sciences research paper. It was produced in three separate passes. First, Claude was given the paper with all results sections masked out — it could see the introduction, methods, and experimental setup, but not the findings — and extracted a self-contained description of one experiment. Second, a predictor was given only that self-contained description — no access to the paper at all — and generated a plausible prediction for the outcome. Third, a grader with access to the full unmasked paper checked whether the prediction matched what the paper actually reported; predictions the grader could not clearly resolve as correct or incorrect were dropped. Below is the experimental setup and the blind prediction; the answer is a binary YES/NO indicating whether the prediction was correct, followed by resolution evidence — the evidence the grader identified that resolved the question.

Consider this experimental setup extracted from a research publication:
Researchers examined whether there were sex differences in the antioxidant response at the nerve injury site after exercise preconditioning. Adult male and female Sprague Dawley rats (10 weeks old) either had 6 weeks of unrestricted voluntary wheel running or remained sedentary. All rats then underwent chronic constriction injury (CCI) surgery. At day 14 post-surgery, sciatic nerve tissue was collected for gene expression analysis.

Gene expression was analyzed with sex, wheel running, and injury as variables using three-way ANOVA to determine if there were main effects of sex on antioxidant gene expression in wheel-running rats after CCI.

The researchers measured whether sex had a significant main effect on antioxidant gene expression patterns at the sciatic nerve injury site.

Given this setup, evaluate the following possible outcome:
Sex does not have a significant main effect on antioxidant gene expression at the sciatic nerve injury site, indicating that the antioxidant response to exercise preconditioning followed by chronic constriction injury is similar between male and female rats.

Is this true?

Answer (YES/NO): NO